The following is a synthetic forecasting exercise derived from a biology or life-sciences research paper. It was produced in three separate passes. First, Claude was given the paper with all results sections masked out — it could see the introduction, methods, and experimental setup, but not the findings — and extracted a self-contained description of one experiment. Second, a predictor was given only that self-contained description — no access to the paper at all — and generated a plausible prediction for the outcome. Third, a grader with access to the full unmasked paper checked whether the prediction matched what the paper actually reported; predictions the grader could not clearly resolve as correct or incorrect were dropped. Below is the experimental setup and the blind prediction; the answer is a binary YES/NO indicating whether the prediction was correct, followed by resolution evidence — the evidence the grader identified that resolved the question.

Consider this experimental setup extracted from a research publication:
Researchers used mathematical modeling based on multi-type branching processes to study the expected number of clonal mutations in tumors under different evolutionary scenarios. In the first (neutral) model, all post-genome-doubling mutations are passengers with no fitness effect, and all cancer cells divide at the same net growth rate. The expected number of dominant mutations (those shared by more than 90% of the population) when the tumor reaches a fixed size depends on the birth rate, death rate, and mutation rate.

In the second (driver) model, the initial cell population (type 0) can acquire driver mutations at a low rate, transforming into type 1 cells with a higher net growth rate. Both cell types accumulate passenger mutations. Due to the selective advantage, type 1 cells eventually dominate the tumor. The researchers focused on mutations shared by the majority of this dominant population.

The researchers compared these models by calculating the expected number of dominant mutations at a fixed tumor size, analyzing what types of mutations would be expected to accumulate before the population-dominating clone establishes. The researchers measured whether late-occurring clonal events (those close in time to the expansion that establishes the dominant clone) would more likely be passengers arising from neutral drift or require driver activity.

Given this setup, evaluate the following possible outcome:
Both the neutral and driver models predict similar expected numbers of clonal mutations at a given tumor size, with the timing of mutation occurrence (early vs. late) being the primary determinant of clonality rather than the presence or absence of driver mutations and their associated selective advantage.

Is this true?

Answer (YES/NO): NO